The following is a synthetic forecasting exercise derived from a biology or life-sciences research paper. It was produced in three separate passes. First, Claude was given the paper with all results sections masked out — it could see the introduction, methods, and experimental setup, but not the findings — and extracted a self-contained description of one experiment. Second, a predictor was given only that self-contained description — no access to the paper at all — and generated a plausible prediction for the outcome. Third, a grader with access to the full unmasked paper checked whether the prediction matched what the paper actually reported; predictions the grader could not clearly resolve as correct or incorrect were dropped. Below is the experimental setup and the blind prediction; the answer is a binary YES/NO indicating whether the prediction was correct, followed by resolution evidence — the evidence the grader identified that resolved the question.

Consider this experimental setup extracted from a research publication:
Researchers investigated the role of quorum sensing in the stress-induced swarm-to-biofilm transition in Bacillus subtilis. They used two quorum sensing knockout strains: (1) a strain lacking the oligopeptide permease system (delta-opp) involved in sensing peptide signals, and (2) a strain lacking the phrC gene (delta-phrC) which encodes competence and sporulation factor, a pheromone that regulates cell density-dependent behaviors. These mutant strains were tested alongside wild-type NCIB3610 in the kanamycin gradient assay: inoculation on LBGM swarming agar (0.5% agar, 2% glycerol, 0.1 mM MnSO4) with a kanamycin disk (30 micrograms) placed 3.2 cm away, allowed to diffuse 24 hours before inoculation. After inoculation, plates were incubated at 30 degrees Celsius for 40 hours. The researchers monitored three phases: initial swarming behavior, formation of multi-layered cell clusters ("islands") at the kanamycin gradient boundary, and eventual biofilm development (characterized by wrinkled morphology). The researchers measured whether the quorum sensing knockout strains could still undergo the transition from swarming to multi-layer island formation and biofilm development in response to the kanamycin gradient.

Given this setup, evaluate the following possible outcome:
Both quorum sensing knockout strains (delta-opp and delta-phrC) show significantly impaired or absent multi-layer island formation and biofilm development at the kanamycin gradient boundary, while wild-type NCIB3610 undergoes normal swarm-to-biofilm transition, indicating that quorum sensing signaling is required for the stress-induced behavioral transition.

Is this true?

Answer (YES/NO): NO